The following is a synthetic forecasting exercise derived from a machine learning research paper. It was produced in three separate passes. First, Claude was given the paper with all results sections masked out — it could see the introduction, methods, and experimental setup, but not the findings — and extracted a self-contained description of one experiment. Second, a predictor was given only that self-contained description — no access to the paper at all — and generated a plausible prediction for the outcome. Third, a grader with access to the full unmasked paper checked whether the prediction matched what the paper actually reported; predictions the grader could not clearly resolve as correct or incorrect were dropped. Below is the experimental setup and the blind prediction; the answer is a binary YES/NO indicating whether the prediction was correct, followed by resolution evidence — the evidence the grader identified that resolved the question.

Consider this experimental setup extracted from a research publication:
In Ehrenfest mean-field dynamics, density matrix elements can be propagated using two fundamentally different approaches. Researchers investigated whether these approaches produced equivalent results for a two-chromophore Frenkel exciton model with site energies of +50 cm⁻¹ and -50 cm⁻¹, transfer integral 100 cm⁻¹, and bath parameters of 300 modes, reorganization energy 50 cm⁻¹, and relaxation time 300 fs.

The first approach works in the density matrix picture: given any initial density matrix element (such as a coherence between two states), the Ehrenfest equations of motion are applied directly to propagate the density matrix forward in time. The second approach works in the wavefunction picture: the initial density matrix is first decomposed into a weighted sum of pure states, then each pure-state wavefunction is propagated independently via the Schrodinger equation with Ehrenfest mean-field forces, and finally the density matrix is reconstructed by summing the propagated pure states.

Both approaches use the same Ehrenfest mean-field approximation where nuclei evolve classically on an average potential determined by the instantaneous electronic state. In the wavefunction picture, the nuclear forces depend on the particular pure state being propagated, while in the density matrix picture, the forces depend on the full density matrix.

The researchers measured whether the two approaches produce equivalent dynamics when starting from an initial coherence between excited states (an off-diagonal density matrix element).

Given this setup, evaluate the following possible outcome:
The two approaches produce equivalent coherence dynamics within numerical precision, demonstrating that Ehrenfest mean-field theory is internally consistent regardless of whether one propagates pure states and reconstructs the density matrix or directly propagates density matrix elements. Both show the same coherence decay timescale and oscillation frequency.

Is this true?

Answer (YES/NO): NO